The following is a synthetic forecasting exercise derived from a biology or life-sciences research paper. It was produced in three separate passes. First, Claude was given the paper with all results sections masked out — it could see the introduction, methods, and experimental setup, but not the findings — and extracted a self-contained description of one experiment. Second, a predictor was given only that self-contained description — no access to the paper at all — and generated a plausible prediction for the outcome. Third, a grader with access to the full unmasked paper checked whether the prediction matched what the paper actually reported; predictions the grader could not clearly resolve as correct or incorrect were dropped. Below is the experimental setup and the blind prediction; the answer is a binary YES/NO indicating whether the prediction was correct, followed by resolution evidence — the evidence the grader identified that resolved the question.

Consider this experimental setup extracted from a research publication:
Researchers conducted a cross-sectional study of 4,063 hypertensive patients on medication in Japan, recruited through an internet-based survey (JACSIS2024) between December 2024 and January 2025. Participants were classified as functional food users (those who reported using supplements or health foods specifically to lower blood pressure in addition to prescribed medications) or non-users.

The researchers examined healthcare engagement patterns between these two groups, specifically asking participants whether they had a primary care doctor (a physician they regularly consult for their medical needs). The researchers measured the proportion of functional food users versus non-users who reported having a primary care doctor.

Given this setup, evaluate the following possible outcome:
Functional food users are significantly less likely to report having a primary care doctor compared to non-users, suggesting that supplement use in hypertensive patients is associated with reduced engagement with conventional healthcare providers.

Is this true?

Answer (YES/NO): NO